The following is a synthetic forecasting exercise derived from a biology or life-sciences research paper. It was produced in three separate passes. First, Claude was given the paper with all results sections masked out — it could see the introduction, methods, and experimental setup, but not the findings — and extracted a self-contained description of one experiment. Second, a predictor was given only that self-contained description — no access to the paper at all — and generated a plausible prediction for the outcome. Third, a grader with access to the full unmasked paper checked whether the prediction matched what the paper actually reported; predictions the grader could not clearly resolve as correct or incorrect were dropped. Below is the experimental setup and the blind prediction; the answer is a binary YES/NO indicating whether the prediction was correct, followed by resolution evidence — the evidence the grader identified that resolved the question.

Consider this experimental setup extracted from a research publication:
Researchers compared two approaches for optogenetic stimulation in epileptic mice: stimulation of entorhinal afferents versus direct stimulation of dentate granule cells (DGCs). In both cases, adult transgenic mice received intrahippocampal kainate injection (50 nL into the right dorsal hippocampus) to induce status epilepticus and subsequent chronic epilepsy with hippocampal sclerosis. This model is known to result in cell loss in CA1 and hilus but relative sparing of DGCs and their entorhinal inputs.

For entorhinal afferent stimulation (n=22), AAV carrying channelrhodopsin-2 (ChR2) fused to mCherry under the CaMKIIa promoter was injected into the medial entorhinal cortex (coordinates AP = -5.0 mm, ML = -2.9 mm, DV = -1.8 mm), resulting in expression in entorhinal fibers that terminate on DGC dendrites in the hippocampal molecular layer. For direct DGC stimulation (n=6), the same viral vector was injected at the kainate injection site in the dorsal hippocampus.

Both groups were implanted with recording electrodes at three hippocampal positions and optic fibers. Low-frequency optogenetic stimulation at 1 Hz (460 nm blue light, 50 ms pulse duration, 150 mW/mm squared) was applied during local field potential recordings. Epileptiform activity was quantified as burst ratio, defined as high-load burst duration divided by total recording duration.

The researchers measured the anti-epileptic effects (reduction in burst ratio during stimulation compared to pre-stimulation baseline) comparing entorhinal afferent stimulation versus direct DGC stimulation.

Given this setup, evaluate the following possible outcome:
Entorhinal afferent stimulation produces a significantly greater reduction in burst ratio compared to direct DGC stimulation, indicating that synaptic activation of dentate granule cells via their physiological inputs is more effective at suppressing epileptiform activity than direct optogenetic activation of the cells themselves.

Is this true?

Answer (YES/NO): NO